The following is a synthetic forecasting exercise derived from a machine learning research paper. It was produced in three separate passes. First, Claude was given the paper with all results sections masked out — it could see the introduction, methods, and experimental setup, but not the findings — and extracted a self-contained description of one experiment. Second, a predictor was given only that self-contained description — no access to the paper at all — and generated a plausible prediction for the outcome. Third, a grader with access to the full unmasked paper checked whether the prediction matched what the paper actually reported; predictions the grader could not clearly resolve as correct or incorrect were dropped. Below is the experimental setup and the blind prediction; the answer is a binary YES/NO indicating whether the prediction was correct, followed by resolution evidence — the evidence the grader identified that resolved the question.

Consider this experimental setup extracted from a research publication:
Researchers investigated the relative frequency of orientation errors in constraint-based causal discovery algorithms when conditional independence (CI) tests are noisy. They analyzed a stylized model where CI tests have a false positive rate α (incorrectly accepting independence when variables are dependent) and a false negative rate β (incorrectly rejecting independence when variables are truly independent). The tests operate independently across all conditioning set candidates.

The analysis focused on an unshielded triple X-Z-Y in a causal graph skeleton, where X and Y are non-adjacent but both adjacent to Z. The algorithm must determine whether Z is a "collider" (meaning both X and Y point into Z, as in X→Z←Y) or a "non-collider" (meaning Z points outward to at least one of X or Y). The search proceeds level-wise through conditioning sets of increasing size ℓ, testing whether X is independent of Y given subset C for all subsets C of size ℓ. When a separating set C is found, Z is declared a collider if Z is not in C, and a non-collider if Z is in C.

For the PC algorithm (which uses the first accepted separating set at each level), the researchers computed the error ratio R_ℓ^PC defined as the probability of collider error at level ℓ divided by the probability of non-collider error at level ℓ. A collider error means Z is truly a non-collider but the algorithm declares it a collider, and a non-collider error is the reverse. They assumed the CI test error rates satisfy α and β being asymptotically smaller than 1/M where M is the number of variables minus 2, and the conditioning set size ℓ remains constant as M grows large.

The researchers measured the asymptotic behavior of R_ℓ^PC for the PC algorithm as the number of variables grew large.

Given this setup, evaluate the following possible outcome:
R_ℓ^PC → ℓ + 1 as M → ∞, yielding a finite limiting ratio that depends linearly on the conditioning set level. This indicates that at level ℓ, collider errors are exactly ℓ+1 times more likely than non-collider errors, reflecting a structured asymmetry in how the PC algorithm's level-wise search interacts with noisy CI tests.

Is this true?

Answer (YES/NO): NO